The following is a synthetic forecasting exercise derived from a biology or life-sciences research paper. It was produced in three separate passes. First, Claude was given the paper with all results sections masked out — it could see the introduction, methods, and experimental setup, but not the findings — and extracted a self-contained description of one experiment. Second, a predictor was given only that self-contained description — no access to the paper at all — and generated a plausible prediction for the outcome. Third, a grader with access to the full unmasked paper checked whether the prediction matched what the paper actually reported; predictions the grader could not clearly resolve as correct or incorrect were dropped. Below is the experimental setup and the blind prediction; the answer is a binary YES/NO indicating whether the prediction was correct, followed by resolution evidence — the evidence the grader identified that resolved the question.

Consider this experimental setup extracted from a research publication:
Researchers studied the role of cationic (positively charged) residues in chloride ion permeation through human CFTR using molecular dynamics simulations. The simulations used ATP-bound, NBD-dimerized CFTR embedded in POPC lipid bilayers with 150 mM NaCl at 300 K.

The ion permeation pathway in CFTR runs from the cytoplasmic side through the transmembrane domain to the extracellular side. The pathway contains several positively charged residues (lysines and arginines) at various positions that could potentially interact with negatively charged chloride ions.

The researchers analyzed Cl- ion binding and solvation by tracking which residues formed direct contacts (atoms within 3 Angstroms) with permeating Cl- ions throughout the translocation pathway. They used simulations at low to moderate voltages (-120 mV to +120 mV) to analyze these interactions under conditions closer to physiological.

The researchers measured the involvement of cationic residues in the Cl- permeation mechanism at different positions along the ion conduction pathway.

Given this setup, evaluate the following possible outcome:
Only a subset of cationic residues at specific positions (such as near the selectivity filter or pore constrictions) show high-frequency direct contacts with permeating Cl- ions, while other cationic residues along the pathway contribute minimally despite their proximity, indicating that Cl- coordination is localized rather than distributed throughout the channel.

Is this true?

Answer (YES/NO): NO